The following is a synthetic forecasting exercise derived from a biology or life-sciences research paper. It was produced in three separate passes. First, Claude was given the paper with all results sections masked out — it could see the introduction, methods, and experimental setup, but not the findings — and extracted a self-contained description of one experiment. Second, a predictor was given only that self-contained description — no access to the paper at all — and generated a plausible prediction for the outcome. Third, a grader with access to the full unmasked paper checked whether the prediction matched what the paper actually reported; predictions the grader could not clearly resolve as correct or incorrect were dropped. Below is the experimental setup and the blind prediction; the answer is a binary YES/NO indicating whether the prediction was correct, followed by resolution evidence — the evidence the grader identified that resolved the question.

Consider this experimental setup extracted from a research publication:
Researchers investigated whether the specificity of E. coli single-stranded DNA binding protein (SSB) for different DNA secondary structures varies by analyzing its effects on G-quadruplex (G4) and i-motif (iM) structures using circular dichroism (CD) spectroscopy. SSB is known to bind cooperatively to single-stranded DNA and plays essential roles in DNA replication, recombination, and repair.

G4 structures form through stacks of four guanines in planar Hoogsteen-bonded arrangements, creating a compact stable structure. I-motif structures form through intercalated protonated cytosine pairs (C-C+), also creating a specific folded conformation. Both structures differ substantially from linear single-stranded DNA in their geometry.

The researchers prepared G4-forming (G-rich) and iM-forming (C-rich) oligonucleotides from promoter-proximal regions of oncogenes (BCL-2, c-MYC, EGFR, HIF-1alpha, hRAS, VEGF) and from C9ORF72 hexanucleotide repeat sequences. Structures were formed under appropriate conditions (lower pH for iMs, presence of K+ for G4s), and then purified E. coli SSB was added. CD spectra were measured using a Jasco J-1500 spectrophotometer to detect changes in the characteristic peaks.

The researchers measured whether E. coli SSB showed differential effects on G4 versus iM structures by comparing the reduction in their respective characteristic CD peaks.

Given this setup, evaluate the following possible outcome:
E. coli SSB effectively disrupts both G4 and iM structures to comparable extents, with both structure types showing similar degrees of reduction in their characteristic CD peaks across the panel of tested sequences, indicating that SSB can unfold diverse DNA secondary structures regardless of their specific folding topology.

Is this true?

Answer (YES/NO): NO